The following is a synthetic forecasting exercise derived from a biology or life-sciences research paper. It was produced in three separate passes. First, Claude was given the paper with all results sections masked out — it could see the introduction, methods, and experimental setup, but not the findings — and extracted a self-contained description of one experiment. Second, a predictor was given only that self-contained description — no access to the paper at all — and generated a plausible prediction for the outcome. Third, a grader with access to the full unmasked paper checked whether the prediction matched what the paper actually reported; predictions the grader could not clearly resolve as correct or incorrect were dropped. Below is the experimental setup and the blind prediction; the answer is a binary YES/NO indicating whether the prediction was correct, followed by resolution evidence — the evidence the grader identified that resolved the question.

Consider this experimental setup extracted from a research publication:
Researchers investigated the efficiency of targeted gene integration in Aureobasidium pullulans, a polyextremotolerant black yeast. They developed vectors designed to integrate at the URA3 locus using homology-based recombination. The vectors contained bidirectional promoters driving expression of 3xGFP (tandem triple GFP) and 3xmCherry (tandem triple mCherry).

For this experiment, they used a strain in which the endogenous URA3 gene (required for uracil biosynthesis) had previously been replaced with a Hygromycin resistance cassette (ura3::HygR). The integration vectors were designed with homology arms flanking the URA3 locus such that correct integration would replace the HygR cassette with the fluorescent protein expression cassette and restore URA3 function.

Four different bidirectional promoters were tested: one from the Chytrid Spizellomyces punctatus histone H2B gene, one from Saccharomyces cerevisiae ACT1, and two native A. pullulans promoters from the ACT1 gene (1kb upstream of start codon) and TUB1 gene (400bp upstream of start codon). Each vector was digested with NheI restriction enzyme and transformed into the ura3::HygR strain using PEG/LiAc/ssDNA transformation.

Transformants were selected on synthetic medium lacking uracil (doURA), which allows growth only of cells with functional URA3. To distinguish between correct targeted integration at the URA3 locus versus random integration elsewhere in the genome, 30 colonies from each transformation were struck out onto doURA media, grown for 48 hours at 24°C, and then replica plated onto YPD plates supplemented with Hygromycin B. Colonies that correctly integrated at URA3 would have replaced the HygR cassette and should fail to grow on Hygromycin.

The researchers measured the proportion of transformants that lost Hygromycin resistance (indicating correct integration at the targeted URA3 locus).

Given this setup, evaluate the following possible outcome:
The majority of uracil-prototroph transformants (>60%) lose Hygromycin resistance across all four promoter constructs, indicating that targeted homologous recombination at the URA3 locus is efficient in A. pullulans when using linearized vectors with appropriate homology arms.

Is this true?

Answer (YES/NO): YES